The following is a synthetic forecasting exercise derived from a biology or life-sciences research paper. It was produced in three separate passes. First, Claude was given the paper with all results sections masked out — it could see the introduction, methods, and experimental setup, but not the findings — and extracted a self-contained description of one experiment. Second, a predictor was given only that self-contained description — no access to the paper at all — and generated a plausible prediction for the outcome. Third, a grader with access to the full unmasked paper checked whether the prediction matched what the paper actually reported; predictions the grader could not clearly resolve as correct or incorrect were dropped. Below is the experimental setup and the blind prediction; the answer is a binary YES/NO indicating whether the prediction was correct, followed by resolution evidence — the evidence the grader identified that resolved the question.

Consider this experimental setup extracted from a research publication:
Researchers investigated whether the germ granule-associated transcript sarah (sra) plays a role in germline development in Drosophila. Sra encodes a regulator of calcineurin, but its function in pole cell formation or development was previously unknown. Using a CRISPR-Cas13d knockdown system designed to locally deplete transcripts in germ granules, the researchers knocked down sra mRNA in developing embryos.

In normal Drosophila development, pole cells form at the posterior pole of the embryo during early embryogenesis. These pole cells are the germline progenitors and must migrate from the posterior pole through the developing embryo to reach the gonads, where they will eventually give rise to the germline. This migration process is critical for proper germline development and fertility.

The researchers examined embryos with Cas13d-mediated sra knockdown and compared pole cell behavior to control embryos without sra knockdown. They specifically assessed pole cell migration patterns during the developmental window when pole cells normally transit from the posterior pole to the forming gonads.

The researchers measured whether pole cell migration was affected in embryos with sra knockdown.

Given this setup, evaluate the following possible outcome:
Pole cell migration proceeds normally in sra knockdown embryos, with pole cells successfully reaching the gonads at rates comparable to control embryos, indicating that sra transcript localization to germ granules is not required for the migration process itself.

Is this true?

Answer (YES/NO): NO